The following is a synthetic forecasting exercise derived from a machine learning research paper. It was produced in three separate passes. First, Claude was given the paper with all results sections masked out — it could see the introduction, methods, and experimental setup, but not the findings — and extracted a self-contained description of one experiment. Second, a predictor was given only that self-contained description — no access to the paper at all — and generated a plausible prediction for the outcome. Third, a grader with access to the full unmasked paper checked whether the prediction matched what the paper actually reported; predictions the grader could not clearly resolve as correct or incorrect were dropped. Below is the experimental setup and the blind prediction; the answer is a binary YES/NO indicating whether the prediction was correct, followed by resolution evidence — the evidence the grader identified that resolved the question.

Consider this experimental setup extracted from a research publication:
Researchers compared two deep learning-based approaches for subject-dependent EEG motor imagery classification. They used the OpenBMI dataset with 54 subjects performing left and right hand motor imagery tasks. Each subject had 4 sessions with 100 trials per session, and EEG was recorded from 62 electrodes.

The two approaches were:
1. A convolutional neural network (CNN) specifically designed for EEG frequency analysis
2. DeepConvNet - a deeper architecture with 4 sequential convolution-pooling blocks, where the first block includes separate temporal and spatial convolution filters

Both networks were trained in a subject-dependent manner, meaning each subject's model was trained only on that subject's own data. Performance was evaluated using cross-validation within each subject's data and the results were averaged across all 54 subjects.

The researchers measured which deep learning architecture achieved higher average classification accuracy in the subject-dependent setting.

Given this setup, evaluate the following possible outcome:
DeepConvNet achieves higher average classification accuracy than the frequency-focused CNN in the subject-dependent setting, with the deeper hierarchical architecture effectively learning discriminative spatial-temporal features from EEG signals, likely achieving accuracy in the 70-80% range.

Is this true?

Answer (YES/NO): NO